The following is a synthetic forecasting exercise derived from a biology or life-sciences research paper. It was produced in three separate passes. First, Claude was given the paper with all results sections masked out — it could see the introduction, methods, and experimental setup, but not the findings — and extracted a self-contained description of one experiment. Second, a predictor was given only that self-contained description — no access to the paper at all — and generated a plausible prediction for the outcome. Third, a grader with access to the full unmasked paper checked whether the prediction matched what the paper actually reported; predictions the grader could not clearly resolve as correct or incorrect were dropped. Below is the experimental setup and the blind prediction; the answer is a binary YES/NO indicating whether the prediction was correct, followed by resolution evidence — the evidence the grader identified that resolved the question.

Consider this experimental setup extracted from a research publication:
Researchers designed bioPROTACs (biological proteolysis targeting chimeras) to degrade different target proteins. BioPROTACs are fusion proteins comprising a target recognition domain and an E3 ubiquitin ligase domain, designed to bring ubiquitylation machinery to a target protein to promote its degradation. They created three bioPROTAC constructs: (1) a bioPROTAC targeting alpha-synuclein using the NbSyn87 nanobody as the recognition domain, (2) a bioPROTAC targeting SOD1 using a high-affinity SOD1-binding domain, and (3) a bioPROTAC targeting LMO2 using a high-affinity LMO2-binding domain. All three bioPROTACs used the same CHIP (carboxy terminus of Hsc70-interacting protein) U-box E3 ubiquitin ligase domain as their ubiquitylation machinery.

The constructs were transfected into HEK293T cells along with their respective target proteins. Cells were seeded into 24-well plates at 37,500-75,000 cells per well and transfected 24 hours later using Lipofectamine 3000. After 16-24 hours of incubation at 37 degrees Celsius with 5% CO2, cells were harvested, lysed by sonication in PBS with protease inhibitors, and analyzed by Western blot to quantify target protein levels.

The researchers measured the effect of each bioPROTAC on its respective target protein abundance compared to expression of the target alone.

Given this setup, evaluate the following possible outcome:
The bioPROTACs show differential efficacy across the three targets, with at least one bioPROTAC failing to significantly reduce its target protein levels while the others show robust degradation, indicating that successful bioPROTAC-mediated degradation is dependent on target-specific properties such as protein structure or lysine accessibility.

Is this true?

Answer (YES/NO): NO